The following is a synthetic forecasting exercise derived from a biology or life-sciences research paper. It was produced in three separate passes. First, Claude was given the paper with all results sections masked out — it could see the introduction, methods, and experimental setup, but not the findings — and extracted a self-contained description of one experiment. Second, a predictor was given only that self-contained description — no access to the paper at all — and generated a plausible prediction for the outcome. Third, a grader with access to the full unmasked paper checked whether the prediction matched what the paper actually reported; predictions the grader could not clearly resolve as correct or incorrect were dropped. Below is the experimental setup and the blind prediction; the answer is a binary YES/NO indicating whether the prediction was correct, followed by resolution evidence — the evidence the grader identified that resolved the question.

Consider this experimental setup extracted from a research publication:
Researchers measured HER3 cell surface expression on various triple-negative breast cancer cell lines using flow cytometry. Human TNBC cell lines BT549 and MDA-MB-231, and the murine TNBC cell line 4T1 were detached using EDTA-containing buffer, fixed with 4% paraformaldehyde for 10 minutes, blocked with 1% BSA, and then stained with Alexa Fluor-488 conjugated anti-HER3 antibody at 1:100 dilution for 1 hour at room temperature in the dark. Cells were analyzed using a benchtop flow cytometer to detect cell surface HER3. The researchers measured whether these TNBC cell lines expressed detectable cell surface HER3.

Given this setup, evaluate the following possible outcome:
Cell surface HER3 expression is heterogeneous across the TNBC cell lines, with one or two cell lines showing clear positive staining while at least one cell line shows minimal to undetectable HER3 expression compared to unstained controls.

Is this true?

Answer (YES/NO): NO